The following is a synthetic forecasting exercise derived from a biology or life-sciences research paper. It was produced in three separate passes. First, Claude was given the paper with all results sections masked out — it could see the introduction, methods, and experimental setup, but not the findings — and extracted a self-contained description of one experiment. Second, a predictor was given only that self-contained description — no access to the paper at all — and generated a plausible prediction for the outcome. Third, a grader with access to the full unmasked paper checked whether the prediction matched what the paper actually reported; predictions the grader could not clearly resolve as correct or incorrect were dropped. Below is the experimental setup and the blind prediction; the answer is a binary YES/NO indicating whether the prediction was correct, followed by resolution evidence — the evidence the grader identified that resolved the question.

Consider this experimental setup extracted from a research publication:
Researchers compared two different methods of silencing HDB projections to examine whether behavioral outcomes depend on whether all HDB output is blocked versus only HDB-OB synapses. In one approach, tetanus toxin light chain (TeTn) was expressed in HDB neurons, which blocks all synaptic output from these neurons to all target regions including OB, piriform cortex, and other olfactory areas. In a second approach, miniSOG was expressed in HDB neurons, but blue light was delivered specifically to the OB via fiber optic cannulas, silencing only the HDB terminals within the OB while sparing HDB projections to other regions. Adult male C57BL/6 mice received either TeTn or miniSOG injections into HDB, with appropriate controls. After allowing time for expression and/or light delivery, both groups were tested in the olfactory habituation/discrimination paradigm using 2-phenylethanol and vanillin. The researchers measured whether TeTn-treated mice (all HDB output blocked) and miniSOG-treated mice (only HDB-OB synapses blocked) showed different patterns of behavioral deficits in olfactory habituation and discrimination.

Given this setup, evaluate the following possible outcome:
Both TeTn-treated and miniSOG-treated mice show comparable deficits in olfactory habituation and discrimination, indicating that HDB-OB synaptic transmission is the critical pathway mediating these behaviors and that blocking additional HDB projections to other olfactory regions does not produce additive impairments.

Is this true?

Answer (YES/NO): YES